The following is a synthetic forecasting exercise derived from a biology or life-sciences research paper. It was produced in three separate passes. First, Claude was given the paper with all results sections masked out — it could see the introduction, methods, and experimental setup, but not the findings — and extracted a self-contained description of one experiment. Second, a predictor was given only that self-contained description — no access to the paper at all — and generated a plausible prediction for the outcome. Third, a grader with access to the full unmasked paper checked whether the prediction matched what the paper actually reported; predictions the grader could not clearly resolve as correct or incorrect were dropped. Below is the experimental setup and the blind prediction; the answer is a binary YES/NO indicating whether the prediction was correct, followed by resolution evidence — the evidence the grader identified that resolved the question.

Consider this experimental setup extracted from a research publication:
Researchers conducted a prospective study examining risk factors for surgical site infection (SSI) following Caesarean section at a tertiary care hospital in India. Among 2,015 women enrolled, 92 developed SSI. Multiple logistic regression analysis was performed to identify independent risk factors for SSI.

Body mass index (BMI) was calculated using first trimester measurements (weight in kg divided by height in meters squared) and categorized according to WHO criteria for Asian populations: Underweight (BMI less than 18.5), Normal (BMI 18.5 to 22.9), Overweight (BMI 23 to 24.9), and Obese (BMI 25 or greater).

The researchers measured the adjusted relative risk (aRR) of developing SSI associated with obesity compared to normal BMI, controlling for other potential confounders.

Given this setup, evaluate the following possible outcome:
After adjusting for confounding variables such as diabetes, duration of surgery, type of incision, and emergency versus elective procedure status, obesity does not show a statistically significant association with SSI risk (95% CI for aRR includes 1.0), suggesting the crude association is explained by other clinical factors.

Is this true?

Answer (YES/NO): NO